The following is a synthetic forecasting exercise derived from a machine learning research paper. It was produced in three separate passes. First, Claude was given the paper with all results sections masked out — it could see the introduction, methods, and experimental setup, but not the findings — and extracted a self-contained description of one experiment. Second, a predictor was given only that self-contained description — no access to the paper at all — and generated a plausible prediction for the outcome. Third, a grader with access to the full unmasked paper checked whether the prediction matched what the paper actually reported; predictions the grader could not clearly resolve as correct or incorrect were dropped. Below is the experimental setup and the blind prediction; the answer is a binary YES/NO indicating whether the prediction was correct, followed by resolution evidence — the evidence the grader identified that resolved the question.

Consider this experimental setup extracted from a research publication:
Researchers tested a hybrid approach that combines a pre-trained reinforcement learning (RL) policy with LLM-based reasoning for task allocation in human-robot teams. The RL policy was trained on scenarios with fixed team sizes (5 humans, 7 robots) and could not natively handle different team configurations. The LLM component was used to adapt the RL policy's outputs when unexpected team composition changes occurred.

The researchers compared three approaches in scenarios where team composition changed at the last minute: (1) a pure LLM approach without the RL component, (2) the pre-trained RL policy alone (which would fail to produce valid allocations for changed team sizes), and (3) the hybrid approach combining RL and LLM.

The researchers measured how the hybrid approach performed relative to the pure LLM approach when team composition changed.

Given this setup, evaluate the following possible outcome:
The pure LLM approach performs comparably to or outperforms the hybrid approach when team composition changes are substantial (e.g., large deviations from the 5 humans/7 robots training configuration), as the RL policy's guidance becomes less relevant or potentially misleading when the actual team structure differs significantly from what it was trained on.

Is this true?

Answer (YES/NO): NO